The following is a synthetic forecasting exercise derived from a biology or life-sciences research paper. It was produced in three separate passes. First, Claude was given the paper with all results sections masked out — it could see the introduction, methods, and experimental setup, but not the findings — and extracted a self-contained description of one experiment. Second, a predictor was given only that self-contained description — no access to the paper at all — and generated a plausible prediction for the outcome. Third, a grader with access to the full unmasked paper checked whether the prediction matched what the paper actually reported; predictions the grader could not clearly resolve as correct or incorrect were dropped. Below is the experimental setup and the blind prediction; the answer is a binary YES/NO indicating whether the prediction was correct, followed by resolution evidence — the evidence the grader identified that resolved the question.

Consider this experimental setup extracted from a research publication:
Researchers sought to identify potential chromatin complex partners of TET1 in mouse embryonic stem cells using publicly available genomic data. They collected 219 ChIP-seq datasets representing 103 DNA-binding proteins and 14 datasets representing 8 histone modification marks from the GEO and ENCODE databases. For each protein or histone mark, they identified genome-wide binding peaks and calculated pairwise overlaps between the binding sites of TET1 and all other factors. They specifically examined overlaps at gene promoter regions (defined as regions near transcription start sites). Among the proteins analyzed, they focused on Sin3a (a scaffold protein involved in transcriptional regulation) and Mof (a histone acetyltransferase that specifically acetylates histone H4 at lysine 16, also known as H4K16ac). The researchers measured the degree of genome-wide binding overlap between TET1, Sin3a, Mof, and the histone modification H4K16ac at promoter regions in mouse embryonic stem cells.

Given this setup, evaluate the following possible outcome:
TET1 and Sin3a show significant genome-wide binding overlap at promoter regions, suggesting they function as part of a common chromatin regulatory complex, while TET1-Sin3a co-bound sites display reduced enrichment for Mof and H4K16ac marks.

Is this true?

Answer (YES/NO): NO